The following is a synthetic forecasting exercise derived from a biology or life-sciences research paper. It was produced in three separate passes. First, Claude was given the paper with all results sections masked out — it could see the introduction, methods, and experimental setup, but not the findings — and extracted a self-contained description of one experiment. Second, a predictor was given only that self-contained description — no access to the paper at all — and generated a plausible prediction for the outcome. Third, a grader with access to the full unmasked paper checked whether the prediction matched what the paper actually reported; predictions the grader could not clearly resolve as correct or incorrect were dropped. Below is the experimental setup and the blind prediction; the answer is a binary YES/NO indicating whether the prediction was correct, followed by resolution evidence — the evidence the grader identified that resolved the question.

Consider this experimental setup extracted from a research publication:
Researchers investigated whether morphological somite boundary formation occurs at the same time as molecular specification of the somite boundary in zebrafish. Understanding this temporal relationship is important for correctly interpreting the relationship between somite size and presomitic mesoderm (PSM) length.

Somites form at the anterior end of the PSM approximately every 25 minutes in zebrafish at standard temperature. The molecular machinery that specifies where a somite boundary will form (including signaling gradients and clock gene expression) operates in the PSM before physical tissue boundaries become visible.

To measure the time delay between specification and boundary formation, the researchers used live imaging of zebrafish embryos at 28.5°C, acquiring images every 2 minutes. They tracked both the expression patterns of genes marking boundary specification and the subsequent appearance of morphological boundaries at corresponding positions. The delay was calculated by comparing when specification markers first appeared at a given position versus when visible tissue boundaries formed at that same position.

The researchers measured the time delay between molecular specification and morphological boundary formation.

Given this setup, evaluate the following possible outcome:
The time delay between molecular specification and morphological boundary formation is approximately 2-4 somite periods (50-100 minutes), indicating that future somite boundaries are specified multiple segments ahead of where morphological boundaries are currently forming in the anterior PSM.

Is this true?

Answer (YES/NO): YES